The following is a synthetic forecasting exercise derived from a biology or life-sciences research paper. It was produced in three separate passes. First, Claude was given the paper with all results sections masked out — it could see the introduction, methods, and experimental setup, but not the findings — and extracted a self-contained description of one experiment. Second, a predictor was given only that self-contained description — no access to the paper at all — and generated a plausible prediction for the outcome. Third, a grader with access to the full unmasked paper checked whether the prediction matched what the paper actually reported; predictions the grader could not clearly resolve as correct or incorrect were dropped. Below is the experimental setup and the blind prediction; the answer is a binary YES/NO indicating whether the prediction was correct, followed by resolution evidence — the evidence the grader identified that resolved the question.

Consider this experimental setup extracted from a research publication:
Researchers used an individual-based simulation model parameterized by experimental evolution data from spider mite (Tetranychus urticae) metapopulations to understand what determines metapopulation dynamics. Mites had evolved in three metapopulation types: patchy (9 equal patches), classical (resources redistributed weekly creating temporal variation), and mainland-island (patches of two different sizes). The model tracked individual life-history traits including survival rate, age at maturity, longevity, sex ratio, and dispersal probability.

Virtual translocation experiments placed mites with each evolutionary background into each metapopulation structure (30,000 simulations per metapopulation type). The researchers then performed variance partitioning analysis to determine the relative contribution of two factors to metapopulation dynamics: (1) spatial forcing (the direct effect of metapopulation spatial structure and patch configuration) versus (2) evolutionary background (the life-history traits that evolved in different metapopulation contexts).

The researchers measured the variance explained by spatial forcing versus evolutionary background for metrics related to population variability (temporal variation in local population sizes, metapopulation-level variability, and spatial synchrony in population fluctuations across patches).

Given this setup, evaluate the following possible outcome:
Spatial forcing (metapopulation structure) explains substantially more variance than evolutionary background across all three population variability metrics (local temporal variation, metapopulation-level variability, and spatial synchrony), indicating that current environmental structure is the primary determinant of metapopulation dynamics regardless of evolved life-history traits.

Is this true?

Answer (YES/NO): YES